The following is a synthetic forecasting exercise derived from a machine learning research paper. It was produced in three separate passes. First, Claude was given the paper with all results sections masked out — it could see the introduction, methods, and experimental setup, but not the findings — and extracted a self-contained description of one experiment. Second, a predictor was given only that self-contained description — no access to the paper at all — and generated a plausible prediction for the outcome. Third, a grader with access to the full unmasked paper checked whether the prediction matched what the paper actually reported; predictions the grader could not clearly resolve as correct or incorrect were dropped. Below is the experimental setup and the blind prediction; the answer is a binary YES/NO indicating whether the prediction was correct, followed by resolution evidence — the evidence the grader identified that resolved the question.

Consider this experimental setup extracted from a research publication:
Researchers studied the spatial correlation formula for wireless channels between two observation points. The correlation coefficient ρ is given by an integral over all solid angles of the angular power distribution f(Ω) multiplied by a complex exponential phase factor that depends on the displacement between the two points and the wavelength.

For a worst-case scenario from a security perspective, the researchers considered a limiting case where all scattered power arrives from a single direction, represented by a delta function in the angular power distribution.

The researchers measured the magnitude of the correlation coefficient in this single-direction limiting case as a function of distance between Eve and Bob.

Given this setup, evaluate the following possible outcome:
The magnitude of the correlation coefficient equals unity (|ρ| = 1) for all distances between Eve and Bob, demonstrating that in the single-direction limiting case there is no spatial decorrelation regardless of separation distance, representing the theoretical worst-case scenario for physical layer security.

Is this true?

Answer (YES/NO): YES